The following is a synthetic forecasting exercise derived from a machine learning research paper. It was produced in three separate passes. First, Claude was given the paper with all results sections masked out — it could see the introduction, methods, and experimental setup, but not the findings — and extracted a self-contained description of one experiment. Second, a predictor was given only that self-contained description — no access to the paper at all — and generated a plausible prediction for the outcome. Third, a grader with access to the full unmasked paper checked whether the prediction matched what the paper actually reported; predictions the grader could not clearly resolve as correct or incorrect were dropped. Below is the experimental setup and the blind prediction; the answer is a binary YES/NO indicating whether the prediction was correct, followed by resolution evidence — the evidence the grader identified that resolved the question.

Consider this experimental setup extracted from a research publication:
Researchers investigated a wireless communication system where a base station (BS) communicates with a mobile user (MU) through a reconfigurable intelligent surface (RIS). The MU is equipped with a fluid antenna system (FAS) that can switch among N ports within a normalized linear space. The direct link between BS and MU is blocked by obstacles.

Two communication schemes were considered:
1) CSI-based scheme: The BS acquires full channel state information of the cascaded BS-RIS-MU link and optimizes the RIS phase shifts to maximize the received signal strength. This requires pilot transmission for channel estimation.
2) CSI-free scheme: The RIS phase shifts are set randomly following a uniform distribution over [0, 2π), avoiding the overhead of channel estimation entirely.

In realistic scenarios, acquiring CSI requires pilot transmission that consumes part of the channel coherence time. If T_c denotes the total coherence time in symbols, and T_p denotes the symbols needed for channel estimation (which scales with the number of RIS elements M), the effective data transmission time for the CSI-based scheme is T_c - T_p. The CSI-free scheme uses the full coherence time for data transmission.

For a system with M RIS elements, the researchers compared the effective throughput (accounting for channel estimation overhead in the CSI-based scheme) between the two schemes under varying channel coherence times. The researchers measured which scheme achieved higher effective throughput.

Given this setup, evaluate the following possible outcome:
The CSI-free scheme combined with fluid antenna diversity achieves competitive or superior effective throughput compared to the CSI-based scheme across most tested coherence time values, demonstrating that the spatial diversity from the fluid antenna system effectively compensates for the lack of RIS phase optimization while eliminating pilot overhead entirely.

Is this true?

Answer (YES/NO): NO